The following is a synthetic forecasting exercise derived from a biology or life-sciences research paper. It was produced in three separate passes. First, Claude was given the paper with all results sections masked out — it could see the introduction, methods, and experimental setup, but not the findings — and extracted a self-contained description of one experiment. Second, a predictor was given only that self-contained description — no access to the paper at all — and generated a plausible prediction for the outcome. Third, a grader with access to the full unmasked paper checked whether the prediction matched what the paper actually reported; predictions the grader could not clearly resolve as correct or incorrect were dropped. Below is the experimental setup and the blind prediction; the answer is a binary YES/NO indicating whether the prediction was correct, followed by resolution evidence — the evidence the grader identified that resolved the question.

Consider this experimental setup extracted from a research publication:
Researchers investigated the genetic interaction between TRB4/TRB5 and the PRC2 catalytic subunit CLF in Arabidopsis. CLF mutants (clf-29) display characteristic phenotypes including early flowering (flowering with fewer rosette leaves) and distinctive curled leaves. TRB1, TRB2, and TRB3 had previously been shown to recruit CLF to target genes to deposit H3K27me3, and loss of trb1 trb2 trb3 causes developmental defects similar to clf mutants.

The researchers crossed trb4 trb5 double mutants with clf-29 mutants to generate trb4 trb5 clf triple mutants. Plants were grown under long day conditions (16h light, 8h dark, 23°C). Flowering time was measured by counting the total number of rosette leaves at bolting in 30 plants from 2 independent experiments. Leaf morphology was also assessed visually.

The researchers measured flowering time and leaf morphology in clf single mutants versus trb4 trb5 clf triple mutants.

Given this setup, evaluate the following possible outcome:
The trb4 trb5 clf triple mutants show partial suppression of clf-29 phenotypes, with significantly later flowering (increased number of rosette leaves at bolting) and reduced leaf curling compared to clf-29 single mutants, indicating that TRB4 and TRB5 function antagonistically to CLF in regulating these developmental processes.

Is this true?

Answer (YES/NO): NO